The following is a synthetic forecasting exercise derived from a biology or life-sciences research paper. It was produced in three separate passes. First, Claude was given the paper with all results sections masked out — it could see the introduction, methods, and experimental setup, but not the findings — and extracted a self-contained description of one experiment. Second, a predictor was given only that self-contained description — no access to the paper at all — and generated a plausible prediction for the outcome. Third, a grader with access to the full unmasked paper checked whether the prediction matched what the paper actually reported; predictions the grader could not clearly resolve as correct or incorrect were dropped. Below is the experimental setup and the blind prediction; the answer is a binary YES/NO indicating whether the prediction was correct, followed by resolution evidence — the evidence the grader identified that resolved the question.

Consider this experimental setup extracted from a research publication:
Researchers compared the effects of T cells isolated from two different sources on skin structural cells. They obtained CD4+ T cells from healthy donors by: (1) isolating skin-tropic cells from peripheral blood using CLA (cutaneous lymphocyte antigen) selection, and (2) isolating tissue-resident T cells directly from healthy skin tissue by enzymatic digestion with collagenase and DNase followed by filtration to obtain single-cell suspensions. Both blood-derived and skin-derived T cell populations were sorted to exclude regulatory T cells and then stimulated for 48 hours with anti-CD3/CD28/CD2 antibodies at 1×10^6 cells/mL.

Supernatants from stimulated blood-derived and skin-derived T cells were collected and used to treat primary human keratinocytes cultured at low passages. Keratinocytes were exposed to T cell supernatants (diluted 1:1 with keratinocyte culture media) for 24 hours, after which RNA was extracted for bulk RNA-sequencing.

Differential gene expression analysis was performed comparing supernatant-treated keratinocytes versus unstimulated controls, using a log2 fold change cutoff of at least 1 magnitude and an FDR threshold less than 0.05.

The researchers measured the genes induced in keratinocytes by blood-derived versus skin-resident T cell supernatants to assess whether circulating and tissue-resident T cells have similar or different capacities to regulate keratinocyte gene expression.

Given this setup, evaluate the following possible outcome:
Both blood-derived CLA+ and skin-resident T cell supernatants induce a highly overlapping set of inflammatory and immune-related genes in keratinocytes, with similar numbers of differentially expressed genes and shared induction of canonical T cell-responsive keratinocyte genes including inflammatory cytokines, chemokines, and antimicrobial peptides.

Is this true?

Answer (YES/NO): NO